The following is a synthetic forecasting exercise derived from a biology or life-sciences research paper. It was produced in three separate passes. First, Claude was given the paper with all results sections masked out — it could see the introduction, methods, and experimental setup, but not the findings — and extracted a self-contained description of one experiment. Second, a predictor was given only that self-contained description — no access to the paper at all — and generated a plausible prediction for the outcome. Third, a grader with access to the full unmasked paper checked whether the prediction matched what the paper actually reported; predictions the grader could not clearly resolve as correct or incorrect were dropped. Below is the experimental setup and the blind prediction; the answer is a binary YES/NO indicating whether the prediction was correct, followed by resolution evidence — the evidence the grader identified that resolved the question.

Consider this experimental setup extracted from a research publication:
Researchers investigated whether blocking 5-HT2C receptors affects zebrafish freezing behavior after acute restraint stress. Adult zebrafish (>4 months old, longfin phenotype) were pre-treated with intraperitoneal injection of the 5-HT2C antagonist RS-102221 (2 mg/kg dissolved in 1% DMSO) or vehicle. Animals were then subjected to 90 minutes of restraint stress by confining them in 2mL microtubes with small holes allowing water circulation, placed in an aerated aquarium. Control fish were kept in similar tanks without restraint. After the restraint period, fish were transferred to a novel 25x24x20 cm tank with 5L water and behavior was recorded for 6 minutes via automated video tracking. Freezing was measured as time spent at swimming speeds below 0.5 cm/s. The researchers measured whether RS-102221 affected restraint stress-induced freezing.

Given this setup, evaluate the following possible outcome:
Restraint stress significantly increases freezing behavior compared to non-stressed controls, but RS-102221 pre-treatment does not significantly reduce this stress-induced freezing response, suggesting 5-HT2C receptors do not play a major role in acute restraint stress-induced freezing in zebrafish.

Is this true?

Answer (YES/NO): YES